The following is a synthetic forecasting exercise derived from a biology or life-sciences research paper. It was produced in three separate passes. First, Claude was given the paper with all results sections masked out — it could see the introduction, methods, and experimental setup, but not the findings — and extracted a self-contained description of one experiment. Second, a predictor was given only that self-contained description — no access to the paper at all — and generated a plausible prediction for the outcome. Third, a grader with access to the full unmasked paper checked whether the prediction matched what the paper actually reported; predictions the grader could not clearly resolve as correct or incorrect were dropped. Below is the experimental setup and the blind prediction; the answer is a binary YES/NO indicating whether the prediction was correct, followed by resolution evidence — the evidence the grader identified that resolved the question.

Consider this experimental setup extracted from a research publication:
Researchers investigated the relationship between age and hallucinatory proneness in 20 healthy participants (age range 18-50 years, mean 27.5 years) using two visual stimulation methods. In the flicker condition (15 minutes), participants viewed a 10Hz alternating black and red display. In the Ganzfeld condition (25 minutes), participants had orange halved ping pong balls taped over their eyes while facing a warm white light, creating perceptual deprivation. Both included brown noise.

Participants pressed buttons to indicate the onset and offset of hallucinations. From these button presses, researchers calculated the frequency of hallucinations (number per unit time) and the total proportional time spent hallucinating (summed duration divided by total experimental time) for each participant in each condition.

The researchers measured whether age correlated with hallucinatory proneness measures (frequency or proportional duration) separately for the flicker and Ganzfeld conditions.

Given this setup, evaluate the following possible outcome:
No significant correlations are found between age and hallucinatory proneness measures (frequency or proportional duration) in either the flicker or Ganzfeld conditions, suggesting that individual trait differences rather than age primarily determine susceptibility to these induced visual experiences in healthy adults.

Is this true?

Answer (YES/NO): NO